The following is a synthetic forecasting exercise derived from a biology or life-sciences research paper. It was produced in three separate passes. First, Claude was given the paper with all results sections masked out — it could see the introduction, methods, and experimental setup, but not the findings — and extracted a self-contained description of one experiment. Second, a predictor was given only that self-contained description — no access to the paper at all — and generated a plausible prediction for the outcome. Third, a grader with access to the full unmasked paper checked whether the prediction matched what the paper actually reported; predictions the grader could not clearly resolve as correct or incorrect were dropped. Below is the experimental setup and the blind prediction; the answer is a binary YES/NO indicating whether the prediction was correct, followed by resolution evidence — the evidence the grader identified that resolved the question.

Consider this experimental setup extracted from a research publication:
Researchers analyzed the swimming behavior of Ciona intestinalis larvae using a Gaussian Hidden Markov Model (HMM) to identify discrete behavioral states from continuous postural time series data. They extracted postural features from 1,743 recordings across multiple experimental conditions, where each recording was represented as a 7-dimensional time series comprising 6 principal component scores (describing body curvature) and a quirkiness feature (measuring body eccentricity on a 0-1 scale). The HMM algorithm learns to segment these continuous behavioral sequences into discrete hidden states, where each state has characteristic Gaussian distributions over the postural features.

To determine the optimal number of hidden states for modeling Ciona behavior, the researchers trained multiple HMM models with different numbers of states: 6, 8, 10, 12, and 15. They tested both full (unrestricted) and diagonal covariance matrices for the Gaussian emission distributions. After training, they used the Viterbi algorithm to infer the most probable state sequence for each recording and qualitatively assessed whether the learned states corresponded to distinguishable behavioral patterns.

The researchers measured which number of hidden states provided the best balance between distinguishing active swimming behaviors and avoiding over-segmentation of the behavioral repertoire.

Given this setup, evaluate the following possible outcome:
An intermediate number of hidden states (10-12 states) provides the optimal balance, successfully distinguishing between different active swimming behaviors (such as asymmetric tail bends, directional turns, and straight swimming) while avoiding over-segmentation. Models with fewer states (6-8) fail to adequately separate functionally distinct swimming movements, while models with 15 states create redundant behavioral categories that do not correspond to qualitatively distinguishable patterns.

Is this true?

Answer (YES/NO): NO